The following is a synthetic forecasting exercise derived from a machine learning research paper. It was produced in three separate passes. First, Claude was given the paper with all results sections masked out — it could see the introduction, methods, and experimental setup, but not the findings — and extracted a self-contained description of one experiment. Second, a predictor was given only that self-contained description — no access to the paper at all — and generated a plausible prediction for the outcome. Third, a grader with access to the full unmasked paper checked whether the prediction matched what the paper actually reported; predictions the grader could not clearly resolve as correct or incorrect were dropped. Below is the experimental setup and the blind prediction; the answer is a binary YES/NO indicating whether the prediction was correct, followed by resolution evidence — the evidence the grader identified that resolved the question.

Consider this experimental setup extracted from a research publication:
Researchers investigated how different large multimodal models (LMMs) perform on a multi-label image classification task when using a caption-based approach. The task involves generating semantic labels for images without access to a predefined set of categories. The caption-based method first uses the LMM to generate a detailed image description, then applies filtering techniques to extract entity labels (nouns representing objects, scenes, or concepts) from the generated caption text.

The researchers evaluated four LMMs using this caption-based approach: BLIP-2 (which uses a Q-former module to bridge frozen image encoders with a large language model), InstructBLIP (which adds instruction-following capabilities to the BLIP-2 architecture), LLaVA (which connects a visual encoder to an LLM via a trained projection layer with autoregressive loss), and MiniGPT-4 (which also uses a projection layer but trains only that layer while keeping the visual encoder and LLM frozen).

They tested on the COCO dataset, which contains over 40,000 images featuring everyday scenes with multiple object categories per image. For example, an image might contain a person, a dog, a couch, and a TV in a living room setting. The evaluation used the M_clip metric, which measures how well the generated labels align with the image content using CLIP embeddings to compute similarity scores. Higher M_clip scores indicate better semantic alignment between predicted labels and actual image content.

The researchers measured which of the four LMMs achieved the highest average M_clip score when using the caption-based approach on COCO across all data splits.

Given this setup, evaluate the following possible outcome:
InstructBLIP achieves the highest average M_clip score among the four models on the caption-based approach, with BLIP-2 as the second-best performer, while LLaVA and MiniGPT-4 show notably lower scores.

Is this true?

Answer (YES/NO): NO